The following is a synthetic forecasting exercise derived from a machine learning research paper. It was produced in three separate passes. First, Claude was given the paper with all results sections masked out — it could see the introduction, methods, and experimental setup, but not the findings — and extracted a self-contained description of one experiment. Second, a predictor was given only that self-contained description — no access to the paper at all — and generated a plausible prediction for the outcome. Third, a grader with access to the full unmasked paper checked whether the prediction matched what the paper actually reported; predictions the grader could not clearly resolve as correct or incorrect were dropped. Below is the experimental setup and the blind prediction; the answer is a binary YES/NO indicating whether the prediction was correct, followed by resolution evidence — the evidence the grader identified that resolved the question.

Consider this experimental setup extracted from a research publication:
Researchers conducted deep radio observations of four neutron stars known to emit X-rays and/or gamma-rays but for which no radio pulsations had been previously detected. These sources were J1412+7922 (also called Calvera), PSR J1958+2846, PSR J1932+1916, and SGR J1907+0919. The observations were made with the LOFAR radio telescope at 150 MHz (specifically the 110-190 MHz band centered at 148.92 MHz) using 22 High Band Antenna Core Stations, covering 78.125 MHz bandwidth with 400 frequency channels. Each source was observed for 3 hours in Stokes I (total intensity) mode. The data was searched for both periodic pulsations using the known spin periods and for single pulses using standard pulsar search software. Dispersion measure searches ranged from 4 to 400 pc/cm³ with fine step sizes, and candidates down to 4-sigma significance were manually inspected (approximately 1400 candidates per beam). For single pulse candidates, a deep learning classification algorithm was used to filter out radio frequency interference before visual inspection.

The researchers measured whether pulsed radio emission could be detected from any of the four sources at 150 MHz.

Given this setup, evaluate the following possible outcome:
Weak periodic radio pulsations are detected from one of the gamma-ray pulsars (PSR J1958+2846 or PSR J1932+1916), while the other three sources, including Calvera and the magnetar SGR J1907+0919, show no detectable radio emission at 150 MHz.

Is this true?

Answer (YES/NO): NO